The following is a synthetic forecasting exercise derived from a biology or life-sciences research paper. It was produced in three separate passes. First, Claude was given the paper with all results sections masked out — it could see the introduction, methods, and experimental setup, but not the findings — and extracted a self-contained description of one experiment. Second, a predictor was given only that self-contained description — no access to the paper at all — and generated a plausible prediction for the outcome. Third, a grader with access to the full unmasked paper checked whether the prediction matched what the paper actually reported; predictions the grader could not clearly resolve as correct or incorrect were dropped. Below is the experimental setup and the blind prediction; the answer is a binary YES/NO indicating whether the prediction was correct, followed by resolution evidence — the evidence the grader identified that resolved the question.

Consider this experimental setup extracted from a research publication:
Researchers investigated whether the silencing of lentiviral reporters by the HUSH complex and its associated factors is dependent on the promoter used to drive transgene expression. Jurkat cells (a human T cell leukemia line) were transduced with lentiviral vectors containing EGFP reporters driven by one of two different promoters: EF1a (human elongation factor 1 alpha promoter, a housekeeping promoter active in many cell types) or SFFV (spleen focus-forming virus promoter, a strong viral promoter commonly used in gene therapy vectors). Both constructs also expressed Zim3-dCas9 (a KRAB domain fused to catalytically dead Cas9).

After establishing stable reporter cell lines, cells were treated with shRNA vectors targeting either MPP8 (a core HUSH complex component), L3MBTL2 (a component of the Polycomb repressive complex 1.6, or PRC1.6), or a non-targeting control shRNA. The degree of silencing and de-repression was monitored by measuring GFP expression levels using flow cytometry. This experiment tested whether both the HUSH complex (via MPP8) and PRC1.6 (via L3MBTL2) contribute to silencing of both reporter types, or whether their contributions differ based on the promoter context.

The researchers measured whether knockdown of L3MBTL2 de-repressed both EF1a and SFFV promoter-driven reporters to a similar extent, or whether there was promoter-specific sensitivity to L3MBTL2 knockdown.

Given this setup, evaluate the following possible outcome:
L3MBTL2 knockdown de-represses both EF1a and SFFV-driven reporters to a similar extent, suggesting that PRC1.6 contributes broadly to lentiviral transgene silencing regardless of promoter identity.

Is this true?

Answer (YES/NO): NO